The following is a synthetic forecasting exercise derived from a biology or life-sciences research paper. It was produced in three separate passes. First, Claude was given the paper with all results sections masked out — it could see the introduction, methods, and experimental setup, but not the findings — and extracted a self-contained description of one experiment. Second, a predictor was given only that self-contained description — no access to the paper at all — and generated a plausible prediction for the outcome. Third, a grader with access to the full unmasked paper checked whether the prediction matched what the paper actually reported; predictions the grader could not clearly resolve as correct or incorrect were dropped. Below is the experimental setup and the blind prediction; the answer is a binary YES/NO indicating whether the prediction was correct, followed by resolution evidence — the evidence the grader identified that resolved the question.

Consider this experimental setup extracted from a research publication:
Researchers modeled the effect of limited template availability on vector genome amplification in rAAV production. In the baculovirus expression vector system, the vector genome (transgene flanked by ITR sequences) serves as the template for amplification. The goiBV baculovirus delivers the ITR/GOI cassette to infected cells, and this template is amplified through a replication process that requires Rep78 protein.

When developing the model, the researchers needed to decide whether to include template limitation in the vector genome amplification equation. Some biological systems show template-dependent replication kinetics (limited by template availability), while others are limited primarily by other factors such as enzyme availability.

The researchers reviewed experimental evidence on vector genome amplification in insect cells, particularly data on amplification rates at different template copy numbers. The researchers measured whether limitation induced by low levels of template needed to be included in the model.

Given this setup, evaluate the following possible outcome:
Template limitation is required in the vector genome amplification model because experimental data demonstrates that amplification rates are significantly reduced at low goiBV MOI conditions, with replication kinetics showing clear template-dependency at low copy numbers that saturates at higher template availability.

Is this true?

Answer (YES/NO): NO